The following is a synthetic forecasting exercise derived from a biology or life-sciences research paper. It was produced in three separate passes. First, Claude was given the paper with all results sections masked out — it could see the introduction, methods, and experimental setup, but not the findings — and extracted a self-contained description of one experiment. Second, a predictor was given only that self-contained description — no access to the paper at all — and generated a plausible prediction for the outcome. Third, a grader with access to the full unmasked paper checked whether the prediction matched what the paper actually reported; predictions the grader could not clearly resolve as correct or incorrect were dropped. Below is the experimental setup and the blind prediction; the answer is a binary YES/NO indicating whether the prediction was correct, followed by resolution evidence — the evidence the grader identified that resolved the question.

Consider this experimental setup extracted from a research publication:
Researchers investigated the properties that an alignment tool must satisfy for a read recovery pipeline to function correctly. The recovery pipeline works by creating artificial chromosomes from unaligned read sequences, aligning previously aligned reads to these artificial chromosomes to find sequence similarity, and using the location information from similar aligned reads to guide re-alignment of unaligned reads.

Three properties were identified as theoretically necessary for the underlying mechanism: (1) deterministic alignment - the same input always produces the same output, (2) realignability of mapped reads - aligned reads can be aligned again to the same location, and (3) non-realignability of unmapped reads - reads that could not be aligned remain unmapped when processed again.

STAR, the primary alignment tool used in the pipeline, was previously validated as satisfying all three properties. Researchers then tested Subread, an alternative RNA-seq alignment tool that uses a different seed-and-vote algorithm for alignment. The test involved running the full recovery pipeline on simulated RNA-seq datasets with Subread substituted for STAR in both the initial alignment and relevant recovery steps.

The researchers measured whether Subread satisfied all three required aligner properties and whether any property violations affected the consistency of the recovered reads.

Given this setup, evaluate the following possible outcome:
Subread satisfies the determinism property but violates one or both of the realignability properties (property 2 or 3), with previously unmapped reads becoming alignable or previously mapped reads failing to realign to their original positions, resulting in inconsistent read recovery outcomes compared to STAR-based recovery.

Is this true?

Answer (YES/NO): NO